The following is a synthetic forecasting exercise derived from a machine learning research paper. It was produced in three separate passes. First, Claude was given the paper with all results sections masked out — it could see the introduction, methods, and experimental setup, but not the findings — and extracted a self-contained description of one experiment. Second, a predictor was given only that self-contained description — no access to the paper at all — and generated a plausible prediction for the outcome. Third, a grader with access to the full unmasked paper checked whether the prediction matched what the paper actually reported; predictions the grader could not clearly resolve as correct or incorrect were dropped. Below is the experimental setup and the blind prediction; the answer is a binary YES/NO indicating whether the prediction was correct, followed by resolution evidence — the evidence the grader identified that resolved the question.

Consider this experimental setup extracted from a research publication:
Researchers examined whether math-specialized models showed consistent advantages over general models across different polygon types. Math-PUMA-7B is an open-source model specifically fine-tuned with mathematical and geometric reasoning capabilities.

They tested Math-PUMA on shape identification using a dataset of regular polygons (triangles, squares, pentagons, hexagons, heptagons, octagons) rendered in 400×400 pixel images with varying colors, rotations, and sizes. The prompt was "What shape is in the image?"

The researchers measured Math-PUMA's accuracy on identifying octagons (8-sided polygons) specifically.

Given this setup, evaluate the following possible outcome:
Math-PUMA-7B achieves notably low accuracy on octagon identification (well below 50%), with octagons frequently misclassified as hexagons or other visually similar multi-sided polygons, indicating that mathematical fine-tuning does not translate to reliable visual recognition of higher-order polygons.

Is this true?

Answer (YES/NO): NO